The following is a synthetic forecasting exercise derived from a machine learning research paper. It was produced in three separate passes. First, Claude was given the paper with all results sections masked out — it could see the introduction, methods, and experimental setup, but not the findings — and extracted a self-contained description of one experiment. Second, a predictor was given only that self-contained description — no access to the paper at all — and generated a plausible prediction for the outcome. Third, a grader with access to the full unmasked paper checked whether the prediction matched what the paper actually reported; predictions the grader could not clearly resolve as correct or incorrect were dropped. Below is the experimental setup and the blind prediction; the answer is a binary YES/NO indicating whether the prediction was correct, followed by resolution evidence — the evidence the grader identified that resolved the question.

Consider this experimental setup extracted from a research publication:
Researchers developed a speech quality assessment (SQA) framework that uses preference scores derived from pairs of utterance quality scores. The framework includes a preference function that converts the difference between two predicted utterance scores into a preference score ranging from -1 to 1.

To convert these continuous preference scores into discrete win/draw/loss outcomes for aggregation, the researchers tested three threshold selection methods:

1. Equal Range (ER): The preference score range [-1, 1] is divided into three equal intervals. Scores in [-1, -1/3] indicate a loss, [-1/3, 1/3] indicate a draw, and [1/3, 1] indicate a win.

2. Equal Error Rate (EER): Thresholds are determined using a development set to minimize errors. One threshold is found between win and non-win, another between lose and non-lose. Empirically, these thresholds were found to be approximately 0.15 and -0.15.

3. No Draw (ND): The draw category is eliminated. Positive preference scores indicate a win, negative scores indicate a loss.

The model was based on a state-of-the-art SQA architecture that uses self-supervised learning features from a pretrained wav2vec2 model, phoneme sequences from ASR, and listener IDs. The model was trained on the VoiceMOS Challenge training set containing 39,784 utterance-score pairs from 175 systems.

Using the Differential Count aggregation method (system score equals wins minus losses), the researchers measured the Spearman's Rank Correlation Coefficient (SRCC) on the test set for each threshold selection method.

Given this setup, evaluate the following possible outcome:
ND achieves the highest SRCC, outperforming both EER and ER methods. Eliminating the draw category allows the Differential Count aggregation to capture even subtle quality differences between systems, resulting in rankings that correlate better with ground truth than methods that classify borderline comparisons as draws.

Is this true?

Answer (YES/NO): NO